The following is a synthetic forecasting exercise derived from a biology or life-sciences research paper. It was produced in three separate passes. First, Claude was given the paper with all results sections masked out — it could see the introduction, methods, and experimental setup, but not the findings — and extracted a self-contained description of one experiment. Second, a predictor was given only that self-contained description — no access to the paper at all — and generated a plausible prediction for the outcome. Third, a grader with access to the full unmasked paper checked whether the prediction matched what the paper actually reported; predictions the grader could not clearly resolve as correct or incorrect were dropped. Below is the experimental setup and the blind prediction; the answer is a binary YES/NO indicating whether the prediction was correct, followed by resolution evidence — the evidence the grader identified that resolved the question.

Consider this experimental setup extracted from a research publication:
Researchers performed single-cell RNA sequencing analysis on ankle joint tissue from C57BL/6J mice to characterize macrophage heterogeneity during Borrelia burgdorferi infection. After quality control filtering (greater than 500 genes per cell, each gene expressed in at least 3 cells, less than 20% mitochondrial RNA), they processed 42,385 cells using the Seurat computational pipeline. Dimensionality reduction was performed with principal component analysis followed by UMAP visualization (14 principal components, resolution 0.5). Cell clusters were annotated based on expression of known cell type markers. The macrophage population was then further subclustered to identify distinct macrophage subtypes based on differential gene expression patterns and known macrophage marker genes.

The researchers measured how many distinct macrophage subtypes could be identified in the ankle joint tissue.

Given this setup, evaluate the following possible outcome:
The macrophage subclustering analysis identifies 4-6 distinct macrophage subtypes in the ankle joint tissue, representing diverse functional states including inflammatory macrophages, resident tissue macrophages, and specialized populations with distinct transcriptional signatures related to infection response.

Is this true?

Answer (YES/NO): NO